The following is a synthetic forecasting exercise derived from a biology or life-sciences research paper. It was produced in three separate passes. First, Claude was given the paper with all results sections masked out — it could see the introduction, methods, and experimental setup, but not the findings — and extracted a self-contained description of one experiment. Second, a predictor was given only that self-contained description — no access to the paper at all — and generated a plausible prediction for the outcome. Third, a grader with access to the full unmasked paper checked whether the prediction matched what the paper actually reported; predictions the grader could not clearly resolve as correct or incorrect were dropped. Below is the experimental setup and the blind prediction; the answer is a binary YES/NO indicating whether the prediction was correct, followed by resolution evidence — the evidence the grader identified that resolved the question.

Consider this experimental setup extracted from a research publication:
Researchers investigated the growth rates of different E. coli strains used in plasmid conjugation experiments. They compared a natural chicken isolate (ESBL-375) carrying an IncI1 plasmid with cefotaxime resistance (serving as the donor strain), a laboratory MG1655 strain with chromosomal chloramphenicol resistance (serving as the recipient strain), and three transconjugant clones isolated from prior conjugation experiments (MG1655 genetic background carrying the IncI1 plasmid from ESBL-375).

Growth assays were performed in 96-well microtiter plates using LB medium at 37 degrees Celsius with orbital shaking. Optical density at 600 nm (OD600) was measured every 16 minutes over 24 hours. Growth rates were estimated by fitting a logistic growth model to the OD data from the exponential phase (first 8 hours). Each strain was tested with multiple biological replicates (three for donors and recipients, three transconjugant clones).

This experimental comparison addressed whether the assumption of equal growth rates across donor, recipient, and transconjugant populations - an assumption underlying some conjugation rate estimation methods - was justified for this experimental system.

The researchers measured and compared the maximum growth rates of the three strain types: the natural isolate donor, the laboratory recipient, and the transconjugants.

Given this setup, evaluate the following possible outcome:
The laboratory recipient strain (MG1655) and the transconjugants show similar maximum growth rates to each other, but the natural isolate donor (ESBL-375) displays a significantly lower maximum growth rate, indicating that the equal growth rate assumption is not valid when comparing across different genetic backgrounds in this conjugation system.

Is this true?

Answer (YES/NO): NO